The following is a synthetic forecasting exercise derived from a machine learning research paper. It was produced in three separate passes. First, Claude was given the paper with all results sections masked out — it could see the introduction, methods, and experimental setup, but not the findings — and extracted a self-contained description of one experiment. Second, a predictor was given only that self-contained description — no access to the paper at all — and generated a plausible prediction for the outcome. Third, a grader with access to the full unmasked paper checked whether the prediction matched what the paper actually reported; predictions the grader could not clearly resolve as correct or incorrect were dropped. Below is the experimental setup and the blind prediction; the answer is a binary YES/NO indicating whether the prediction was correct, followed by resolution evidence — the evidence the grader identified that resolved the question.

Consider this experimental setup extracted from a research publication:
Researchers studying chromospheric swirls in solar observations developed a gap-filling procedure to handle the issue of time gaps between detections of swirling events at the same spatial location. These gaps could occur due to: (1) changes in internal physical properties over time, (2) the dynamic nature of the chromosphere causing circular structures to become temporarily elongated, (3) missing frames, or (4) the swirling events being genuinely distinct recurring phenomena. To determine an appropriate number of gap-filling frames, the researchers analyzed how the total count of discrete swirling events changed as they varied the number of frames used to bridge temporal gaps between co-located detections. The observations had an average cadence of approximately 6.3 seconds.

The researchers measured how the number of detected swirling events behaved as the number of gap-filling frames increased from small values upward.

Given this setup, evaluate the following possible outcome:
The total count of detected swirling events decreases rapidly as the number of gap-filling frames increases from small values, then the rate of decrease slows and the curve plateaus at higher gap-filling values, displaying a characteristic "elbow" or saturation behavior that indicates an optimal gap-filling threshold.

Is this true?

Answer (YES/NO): YES